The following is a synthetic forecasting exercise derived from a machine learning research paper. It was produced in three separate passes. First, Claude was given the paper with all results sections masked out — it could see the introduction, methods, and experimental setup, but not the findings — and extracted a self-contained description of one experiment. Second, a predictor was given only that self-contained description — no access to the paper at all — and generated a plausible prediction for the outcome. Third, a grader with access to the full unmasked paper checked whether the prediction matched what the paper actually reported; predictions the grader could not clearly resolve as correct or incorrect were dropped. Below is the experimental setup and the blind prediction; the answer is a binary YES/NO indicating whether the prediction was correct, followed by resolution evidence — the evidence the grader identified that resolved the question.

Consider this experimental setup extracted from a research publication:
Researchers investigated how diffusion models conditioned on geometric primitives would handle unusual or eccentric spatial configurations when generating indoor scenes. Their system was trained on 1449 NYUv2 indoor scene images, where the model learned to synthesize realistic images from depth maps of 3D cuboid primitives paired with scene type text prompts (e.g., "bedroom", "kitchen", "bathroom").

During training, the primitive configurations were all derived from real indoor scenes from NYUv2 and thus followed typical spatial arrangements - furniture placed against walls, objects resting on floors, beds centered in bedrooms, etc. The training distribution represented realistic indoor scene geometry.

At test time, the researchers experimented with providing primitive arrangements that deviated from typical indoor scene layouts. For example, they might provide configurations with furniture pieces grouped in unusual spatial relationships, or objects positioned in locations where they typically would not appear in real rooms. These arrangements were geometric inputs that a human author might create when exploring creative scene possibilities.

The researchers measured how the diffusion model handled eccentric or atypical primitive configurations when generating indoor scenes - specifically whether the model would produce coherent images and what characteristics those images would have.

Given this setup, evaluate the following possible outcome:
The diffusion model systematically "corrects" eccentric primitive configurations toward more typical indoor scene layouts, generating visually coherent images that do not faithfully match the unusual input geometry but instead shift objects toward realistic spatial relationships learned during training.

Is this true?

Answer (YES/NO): NO